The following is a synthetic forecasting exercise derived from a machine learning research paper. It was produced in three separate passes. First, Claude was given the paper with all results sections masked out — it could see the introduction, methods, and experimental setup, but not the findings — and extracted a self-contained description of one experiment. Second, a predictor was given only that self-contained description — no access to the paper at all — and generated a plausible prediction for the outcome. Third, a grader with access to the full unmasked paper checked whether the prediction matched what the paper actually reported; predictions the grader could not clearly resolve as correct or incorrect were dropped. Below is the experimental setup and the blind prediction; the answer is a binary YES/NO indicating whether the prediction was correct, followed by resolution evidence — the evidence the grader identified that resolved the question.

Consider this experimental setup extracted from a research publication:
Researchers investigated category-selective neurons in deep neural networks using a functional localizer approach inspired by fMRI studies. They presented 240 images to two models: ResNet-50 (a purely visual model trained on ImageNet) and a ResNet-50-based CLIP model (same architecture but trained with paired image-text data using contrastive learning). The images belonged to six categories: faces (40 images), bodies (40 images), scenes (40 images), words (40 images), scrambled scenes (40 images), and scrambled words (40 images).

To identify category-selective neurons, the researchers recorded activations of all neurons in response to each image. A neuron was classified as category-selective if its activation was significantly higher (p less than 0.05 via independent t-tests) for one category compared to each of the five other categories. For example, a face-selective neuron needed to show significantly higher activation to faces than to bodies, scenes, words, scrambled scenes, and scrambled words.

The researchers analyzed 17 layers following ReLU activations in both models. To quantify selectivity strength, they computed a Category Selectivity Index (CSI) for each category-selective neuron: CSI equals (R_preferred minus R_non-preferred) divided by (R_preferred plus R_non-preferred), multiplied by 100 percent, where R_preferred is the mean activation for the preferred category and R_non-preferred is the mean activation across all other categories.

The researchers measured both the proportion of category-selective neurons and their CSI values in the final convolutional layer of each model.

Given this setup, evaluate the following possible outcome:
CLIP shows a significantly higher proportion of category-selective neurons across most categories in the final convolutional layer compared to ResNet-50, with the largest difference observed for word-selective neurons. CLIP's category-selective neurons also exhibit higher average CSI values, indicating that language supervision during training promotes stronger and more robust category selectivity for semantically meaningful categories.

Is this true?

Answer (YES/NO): NO